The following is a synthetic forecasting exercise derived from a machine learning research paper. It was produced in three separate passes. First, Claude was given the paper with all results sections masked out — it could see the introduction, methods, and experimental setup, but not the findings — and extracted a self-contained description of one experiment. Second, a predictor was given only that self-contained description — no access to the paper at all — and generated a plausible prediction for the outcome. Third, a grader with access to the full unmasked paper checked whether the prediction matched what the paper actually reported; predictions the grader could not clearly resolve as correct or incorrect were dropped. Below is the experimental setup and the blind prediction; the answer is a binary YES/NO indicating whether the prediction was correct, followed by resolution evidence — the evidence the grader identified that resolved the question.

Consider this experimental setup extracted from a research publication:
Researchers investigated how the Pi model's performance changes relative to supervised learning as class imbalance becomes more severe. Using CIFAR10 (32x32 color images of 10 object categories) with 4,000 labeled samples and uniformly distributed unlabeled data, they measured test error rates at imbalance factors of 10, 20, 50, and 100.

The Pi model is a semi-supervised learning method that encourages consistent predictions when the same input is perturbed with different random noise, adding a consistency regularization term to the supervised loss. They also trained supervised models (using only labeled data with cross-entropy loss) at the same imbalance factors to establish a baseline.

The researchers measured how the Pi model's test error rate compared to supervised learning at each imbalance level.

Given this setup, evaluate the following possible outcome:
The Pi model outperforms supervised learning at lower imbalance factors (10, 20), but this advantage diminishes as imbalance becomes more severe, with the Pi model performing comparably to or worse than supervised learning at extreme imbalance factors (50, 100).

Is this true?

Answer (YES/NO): YES